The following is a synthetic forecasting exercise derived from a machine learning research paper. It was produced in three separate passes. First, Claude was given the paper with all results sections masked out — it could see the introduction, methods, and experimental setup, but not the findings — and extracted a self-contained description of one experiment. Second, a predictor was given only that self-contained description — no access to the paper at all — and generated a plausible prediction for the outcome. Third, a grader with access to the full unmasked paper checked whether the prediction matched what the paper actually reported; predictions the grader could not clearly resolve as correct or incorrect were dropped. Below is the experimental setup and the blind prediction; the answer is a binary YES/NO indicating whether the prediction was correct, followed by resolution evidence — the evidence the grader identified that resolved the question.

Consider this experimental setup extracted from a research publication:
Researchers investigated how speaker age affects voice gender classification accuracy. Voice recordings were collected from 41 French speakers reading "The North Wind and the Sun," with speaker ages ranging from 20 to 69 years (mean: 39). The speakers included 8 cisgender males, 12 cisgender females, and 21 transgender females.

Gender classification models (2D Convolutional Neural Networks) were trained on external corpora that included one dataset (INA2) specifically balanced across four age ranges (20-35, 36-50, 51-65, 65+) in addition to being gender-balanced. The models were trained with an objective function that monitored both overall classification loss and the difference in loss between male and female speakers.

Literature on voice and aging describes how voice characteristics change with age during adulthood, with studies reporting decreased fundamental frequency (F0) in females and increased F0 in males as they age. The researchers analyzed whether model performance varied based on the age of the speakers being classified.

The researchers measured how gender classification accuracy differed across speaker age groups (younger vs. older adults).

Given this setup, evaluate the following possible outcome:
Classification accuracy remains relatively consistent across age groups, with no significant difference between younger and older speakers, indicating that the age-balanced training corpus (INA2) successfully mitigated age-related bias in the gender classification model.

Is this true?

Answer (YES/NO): NO